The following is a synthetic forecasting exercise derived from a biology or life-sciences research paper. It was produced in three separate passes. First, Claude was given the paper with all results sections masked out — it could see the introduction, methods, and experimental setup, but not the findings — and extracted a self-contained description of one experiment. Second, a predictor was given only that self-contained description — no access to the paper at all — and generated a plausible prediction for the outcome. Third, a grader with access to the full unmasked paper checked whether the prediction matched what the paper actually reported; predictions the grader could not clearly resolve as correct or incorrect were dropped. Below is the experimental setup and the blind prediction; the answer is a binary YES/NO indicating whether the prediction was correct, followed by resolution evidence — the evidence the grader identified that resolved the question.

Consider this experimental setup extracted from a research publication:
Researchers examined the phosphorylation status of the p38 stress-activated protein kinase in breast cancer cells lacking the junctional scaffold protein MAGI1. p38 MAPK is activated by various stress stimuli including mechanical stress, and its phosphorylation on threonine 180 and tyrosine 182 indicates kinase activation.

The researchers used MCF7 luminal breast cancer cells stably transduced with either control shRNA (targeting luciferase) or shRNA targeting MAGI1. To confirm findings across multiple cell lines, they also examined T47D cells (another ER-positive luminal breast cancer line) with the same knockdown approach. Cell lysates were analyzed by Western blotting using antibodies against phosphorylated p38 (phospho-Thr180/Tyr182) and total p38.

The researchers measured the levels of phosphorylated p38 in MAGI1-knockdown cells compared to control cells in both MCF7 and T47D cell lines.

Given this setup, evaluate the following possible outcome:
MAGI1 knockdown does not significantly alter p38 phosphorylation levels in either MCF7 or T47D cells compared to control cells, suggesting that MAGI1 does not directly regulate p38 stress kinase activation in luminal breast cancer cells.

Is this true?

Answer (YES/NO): NO